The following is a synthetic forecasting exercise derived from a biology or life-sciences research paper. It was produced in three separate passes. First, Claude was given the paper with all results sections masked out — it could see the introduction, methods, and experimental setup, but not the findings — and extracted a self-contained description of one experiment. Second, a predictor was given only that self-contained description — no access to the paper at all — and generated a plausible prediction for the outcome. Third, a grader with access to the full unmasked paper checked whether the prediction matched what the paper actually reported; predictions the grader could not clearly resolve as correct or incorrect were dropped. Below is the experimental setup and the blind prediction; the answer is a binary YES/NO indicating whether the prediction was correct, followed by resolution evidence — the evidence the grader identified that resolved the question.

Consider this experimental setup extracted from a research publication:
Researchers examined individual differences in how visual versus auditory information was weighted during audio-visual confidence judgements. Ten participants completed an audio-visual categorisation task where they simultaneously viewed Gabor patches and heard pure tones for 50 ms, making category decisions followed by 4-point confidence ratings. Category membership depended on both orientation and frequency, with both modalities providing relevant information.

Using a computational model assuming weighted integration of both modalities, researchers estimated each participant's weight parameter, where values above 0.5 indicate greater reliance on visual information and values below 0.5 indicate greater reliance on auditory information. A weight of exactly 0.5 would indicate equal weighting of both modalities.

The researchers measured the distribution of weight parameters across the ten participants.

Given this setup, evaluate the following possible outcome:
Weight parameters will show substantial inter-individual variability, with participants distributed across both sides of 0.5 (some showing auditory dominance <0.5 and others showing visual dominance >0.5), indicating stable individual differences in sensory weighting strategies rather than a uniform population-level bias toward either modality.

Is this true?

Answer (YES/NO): NO